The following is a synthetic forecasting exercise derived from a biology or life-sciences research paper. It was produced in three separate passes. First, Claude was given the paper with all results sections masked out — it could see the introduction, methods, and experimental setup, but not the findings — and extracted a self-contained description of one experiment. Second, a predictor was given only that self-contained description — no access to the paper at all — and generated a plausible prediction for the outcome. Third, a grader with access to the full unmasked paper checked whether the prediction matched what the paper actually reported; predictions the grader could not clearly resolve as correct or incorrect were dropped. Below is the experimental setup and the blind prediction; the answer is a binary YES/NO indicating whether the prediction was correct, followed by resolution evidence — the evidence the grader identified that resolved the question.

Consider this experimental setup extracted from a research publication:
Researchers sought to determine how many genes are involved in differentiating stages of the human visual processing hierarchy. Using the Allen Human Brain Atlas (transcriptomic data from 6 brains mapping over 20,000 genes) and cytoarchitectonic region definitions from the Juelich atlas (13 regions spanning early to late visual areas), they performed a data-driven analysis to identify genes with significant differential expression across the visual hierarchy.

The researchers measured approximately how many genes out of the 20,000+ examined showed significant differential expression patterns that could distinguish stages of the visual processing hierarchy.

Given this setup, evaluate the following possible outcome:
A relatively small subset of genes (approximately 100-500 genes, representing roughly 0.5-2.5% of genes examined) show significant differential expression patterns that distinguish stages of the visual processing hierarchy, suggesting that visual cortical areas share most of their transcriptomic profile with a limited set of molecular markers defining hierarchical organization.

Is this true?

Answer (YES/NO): YES